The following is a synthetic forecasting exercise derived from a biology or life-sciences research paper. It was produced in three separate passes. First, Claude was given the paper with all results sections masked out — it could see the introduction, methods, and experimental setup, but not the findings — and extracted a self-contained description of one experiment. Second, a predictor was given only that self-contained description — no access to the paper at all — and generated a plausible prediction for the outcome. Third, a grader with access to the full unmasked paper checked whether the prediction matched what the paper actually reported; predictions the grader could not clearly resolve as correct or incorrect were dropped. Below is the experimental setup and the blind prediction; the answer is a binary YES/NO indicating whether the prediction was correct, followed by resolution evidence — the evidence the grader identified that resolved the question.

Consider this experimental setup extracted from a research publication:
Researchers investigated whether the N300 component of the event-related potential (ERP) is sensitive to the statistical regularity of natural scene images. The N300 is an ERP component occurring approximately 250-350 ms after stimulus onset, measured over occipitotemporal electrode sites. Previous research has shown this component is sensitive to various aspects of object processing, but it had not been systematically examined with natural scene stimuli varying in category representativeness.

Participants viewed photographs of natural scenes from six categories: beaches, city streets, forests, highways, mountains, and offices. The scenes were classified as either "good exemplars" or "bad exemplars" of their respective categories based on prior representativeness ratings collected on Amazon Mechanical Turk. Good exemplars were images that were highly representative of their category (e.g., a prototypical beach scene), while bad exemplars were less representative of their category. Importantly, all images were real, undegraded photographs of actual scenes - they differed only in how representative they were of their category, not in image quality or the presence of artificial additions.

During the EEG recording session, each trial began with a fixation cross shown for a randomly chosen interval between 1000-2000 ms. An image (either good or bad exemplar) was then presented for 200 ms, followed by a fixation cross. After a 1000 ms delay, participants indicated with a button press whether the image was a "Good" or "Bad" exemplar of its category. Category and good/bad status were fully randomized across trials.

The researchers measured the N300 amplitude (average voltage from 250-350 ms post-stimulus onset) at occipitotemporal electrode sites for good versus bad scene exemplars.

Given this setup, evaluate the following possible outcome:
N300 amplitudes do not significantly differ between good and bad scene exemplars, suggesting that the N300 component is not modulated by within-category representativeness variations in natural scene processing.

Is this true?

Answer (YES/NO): NO